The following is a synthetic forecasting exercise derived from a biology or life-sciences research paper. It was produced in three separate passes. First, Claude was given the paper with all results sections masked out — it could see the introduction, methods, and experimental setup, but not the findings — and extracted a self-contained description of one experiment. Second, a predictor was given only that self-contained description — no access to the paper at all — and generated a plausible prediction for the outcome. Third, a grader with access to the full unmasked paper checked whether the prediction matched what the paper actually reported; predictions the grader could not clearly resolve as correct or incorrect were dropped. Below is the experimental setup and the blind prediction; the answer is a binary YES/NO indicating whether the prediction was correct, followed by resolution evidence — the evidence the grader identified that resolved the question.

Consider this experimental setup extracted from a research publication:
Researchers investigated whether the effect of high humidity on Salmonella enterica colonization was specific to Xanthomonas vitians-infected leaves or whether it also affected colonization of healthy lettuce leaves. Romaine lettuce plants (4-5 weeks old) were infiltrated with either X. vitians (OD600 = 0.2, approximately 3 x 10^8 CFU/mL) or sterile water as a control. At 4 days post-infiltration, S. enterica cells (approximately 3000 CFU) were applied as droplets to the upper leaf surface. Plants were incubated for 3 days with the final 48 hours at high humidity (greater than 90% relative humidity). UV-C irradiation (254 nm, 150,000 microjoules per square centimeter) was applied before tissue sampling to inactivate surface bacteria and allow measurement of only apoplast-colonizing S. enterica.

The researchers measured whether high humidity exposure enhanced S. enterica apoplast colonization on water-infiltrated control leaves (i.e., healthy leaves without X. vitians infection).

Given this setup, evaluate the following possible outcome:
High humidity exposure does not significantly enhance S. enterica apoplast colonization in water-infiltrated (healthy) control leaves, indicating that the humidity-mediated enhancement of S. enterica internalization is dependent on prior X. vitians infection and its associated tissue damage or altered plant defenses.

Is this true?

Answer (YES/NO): YES